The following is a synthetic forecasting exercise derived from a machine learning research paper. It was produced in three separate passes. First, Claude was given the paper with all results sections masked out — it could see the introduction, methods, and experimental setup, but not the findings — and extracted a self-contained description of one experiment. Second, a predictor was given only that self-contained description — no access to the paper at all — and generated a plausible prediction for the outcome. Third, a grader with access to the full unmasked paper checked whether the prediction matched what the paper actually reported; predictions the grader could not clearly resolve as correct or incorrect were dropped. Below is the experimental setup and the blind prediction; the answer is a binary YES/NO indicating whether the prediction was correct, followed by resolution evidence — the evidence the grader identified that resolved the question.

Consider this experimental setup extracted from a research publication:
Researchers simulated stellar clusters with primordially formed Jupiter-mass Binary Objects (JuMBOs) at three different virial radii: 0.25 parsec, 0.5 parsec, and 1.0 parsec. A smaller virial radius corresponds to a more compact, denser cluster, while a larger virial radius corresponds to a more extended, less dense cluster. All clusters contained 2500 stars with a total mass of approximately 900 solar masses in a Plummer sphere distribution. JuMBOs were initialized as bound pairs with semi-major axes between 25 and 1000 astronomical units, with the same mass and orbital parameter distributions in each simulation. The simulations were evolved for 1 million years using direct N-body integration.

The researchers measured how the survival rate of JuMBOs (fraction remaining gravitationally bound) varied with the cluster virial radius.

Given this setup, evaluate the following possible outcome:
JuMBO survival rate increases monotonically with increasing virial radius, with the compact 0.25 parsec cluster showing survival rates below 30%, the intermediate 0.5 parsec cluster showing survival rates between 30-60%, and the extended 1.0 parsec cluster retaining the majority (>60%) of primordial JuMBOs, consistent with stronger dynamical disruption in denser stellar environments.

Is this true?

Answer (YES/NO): YES